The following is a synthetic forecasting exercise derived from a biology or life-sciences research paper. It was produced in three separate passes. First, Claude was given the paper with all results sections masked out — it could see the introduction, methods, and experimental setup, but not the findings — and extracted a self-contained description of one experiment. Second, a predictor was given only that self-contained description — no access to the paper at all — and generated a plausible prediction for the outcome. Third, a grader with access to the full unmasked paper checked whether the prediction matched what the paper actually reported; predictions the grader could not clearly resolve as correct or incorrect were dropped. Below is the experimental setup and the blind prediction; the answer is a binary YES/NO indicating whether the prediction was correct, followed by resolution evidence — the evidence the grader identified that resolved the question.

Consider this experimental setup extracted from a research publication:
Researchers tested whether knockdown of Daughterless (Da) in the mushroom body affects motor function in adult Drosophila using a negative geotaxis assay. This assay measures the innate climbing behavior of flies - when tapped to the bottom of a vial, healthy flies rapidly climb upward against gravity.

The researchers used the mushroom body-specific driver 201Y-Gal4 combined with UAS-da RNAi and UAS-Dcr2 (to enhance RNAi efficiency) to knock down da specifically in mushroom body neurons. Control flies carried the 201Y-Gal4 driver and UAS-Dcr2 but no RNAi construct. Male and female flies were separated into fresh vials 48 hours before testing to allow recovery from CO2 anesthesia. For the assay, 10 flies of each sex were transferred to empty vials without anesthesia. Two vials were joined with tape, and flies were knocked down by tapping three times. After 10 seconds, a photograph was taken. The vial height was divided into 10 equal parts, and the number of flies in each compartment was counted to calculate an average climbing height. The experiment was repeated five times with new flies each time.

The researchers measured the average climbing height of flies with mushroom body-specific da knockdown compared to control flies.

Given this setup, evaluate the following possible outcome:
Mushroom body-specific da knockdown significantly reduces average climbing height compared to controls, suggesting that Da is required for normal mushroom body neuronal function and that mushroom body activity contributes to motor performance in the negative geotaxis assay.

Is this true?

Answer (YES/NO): NO